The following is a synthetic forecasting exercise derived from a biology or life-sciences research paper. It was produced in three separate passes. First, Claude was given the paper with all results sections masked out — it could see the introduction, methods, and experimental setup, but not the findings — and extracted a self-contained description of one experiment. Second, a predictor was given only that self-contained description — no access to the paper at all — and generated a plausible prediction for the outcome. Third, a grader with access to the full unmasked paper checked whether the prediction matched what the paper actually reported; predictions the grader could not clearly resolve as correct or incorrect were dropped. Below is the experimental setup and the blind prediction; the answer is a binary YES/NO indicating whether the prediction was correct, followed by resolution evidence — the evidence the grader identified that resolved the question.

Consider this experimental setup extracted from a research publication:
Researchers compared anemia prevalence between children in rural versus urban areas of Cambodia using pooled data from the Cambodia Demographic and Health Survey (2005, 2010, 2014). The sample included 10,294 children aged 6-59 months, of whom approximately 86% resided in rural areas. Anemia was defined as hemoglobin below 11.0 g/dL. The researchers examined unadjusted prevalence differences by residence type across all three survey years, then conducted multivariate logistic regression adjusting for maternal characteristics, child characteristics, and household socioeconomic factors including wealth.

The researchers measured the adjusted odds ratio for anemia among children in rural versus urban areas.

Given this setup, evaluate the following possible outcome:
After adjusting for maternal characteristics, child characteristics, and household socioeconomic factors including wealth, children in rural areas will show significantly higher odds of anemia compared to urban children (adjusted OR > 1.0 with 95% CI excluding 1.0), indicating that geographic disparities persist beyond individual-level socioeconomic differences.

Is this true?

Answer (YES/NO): NO